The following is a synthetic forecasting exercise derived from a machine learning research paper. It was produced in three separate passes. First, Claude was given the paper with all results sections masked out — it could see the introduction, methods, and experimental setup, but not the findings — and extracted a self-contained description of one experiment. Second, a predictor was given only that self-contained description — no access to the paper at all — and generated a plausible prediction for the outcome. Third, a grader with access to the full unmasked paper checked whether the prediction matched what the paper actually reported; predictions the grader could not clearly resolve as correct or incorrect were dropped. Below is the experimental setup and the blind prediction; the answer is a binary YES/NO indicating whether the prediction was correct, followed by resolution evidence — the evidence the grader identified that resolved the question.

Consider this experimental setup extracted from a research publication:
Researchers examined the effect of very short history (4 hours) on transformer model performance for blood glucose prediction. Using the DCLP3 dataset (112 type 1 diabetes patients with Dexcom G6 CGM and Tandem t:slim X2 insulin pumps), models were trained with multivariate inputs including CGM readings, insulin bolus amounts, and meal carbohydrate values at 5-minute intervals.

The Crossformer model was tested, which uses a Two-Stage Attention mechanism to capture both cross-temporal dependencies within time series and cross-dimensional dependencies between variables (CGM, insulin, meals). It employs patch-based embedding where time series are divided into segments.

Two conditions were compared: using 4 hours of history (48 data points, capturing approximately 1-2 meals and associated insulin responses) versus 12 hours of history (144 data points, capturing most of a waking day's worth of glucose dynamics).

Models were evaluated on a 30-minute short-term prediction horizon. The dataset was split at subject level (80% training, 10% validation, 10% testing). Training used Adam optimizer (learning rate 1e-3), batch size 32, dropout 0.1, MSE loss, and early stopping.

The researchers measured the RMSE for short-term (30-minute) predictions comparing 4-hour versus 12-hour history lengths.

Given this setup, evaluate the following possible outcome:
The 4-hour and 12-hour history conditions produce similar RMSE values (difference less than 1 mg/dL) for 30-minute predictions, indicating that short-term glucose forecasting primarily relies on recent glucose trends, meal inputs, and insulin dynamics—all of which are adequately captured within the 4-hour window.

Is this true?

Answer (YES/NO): NO